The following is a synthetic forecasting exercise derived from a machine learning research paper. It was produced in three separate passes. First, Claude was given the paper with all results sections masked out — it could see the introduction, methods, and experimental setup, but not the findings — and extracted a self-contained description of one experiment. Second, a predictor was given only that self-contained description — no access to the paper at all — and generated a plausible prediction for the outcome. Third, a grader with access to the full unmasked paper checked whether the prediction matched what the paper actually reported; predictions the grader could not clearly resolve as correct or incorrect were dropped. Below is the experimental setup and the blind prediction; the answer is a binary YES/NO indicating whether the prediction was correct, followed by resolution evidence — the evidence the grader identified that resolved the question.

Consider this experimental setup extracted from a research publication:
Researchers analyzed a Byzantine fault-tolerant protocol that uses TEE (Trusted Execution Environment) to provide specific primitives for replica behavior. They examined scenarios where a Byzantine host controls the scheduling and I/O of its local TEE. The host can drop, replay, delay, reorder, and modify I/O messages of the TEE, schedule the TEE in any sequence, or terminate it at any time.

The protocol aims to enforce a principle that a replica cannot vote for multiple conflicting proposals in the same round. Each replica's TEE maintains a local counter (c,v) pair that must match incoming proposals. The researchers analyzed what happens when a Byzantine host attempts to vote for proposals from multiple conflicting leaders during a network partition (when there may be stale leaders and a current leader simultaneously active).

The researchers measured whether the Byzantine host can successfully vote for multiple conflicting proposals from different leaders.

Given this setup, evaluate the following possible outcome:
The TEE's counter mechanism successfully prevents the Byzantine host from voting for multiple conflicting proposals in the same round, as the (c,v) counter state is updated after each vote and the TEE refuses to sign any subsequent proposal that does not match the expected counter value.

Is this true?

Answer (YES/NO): YES